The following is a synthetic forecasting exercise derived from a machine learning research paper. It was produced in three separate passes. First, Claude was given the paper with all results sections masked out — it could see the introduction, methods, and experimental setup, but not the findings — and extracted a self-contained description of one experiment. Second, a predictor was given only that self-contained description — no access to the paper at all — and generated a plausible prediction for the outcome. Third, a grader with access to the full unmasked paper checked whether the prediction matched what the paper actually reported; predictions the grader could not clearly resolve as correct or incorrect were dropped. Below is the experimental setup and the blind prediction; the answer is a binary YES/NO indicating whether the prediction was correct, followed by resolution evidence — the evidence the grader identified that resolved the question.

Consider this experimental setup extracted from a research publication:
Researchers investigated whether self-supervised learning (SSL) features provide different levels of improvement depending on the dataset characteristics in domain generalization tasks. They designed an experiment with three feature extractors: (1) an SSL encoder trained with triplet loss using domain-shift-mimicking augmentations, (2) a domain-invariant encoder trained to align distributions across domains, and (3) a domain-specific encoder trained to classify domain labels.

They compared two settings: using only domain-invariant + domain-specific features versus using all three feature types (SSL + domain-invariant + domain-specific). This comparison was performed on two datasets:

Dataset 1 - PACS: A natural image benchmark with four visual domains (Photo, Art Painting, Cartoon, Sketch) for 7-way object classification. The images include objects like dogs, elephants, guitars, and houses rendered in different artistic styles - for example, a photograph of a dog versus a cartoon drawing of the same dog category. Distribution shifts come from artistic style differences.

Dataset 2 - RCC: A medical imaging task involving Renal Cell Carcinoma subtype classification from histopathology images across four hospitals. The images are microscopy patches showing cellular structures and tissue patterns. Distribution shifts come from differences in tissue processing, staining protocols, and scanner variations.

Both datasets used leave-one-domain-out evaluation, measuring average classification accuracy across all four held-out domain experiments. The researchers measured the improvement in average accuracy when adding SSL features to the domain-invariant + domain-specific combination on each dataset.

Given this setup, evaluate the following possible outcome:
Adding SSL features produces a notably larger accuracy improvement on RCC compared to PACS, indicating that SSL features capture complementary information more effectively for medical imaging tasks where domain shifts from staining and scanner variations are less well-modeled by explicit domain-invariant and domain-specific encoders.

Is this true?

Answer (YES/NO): YES